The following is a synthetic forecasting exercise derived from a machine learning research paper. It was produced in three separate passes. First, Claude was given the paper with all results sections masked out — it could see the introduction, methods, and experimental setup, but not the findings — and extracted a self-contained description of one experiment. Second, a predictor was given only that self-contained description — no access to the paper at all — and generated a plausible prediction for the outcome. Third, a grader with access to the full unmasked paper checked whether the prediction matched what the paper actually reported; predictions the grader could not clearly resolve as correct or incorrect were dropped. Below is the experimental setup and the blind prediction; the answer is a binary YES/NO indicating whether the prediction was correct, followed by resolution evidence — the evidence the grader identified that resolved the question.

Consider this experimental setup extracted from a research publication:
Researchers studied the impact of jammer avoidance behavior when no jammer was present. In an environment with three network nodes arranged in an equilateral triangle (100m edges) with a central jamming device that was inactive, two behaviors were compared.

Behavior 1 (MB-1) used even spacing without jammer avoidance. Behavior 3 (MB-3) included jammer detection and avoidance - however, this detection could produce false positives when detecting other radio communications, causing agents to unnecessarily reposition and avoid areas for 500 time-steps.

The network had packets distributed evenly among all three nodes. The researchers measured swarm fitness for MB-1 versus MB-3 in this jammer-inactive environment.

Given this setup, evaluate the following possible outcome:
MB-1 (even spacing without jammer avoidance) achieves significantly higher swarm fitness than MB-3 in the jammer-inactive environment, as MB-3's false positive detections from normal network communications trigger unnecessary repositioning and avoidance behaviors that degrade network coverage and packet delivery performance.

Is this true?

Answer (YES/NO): NO